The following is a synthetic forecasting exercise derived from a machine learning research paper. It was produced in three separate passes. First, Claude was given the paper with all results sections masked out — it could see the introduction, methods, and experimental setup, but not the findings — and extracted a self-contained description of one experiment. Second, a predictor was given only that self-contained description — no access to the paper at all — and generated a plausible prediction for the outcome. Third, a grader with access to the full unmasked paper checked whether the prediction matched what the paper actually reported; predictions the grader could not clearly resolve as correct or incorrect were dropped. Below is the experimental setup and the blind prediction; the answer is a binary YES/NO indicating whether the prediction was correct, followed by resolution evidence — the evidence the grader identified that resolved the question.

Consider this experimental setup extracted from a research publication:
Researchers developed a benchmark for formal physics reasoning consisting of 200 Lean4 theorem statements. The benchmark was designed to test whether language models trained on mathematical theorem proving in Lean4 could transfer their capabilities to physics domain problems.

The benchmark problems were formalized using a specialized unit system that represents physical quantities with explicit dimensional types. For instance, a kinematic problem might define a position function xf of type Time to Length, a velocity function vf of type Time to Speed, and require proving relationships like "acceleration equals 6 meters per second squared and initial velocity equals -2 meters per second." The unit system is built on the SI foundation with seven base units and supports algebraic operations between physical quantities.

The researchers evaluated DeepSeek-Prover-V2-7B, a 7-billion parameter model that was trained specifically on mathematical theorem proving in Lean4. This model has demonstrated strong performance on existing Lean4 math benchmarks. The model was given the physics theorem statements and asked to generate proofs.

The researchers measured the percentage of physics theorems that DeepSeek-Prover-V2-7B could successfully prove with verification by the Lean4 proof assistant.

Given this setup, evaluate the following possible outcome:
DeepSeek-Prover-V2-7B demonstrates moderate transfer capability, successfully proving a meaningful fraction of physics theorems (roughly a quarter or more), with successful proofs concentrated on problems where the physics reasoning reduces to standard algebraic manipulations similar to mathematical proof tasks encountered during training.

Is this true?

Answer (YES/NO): NO